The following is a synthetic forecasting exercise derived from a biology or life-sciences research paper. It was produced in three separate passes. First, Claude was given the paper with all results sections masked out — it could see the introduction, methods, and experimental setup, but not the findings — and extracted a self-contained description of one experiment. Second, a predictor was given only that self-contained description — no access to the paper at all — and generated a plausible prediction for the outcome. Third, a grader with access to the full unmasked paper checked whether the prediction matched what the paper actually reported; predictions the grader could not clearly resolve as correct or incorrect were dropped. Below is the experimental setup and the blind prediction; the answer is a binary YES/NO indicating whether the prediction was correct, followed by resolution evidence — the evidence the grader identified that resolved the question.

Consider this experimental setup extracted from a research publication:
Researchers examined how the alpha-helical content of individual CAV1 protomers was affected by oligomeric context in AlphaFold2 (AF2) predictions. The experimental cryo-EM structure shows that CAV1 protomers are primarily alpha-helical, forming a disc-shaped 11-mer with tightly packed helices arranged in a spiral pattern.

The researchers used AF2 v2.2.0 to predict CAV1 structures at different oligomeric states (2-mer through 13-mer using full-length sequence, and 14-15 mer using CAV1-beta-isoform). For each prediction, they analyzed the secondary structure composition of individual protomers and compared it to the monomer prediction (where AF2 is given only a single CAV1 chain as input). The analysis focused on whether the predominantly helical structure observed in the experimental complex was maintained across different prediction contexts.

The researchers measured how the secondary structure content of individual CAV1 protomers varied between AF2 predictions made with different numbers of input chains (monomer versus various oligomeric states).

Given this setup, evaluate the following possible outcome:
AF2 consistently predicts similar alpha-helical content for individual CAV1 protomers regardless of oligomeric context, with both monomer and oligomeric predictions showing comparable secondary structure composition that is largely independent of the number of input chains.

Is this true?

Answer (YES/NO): NO